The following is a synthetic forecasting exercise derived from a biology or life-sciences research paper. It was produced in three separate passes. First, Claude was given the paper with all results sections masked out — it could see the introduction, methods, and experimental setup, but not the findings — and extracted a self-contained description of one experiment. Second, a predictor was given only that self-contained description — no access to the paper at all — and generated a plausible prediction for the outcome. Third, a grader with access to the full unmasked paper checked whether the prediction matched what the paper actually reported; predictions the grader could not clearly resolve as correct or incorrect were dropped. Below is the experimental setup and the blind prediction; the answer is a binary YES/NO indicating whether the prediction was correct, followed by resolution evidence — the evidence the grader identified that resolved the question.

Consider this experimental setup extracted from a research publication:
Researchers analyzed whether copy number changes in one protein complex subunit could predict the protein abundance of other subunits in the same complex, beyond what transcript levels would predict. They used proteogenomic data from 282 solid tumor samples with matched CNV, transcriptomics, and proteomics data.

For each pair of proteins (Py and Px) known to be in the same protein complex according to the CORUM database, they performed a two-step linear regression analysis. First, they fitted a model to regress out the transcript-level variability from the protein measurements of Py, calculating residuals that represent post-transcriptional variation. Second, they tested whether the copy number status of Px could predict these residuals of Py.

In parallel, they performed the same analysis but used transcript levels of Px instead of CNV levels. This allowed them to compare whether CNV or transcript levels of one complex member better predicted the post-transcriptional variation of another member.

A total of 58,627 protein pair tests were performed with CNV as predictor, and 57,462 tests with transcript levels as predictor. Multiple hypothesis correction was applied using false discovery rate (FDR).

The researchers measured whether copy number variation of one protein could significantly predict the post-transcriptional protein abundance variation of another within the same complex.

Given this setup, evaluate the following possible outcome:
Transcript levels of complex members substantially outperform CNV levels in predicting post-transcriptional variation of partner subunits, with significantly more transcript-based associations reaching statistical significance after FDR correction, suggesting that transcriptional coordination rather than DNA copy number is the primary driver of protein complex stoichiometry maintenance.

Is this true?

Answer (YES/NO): NO